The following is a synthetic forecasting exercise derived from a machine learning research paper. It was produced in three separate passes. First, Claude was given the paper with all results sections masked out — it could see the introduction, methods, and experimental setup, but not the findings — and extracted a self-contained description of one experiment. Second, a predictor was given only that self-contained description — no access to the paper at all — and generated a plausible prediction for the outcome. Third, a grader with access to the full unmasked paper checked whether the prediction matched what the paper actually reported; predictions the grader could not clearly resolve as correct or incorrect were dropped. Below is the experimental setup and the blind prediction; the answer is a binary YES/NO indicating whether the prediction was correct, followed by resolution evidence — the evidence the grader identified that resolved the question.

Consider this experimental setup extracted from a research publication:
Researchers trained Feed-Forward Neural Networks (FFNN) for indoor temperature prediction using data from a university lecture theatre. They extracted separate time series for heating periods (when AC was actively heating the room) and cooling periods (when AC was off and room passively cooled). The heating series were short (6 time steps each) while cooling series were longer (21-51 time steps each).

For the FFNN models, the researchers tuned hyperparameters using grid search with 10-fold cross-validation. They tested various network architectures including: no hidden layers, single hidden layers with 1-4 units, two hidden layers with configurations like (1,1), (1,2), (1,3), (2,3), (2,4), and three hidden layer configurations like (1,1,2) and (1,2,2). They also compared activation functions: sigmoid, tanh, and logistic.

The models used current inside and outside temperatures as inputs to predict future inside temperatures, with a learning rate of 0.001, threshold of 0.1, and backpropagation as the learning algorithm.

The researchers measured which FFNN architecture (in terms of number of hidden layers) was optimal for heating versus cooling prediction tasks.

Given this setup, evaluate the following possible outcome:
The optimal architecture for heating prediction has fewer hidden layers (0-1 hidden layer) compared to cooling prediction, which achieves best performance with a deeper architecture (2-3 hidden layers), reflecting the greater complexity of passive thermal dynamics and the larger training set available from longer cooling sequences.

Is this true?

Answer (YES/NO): NO